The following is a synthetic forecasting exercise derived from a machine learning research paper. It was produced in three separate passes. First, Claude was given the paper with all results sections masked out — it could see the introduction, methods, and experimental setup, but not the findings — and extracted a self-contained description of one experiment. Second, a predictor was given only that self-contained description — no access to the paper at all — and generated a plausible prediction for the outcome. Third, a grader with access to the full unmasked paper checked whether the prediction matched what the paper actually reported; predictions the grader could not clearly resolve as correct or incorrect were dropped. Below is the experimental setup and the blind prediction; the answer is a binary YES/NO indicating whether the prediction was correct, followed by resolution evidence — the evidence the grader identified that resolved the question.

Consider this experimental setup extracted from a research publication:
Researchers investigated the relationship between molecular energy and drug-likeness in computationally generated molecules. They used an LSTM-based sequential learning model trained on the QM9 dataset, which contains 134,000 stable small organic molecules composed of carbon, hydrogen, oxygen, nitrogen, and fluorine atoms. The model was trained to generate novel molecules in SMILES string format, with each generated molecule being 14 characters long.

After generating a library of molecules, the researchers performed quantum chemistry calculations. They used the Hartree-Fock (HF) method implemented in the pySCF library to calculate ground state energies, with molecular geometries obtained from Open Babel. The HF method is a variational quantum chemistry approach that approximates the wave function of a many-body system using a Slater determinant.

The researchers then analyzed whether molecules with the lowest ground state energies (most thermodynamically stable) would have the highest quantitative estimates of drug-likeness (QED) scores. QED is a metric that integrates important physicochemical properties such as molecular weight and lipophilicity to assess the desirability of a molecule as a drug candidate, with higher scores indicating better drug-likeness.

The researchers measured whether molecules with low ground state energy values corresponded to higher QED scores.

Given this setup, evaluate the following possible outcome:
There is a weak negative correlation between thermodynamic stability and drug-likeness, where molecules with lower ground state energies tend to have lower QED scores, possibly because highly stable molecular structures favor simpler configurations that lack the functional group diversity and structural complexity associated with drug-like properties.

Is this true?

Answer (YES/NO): NO